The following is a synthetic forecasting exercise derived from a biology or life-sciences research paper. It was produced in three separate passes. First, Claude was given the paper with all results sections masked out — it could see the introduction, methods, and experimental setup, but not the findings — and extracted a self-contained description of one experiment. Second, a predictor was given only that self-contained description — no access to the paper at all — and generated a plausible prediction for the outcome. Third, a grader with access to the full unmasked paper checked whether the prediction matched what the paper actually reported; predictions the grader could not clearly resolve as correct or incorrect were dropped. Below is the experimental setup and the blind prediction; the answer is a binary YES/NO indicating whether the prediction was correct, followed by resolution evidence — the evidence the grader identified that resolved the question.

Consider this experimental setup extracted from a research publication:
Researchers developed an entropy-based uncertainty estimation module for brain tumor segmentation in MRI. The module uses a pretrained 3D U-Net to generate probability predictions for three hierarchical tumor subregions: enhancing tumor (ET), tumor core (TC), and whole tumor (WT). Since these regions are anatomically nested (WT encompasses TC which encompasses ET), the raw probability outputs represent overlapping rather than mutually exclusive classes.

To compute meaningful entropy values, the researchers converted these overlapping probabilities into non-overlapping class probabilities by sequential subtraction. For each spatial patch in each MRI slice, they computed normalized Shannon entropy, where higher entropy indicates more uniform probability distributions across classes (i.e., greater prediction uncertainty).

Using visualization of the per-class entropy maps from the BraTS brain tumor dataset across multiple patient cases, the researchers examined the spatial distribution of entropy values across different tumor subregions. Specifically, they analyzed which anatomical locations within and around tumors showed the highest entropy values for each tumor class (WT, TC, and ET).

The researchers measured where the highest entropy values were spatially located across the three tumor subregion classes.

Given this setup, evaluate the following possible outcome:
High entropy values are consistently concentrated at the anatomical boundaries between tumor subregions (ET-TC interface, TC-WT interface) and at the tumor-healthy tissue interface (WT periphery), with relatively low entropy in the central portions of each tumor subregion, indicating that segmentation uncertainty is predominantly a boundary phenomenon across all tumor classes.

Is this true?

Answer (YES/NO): NO